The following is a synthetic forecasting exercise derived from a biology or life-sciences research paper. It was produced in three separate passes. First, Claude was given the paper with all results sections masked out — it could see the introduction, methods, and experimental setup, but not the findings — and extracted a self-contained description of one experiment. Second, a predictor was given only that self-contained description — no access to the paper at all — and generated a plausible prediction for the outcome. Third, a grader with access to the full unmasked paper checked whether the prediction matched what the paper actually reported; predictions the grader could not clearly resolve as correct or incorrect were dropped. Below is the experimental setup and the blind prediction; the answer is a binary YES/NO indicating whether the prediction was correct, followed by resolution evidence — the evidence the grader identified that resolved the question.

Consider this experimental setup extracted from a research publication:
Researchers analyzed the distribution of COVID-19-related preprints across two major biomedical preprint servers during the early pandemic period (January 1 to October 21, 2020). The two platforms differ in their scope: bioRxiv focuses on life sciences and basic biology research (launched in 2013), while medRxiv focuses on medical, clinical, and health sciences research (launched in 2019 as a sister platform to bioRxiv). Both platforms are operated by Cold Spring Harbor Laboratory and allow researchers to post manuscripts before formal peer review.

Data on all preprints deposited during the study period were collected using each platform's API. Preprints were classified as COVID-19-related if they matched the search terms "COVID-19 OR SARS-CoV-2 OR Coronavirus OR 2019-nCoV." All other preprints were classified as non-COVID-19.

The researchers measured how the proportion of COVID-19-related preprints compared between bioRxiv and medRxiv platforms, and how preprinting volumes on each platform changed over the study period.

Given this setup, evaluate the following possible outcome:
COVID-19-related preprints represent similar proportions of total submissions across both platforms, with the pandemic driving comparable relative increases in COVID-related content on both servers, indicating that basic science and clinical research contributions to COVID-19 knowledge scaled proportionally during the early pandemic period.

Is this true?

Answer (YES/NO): NO